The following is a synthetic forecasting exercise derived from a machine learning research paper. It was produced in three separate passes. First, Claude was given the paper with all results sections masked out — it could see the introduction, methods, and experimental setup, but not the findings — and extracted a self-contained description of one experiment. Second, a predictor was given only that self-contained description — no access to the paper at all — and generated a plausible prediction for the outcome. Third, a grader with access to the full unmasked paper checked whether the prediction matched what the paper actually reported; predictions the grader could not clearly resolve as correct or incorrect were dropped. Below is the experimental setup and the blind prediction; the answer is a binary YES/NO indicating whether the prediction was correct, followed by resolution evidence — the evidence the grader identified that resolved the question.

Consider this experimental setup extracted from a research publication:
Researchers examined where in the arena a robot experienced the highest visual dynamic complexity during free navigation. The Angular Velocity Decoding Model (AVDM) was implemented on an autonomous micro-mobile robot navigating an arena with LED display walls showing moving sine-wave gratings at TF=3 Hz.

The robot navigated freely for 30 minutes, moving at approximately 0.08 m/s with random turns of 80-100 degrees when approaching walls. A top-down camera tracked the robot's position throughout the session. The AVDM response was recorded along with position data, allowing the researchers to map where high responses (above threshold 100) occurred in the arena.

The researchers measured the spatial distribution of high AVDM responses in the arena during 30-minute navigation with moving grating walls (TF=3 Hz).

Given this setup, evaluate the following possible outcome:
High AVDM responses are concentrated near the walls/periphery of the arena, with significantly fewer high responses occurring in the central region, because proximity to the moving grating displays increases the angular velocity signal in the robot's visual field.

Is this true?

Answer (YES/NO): YES